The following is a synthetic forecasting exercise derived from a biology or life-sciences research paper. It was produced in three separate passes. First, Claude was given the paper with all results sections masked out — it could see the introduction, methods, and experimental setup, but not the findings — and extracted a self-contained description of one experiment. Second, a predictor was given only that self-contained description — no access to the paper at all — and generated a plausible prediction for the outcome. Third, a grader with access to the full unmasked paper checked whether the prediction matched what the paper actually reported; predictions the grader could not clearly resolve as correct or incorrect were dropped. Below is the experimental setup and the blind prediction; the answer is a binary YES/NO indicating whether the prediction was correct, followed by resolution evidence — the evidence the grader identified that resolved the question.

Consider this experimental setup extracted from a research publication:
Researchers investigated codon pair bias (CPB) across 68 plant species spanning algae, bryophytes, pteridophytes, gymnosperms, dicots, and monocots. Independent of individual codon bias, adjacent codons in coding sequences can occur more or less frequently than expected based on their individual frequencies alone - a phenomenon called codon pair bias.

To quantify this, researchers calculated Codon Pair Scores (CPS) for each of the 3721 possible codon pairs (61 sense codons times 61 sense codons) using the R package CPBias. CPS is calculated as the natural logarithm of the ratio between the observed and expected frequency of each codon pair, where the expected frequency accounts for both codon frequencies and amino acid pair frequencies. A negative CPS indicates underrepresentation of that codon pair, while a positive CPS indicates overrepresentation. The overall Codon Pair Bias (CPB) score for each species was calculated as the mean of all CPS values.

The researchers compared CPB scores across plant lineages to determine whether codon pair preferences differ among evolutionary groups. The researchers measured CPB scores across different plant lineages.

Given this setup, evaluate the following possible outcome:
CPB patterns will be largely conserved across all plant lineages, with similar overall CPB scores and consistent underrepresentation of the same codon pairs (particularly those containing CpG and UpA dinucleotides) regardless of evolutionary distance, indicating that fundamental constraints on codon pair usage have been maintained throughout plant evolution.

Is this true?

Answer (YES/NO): NO